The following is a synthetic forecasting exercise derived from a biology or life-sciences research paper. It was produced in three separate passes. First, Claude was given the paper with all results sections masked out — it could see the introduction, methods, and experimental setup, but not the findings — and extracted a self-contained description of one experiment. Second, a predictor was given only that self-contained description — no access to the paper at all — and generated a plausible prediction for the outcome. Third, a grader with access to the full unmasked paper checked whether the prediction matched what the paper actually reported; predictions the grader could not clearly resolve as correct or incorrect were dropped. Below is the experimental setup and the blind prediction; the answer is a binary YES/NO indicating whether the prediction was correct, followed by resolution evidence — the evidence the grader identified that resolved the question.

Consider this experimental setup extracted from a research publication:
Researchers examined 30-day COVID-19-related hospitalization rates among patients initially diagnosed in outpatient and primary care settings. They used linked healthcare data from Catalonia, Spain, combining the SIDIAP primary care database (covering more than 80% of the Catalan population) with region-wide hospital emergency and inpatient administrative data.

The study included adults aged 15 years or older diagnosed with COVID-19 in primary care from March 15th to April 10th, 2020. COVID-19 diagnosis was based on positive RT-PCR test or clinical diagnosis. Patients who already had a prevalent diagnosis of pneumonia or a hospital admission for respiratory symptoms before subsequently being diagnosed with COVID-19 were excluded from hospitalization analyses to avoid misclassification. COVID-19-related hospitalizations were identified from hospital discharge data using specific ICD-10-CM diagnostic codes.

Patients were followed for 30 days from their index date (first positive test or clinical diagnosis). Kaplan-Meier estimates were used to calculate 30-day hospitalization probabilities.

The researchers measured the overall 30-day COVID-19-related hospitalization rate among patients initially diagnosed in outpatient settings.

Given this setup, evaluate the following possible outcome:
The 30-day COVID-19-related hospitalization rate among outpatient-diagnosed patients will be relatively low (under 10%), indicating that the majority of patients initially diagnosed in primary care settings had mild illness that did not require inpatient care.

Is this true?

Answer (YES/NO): NO